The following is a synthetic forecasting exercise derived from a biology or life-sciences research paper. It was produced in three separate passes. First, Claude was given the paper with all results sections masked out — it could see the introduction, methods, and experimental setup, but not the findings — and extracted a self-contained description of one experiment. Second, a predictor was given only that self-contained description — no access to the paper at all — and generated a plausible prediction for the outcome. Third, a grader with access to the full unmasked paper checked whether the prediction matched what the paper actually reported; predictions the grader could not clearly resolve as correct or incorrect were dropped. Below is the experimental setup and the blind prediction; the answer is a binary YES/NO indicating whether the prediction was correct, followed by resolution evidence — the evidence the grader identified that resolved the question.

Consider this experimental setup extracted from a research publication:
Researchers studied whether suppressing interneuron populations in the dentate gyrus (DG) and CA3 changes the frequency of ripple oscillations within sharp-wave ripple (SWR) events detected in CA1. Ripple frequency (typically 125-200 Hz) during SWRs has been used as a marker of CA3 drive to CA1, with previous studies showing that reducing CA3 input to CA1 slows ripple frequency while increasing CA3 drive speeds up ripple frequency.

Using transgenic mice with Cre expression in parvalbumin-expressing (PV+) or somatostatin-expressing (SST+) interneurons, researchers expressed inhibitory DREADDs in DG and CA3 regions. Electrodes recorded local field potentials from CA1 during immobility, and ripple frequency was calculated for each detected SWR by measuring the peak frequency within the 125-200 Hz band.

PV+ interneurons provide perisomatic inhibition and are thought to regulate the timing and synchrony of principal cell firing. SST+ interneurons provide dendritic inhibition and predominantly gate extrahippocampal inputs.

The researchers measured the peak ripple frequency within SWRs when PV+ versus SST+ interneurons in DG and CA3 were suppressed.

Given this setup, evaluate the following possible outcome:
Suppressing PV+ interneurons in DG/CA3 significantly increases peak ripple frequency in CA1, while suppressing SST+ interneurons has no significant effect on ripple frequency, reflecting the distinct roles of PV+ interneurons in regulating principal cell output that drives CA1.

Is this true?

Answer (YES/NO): NO